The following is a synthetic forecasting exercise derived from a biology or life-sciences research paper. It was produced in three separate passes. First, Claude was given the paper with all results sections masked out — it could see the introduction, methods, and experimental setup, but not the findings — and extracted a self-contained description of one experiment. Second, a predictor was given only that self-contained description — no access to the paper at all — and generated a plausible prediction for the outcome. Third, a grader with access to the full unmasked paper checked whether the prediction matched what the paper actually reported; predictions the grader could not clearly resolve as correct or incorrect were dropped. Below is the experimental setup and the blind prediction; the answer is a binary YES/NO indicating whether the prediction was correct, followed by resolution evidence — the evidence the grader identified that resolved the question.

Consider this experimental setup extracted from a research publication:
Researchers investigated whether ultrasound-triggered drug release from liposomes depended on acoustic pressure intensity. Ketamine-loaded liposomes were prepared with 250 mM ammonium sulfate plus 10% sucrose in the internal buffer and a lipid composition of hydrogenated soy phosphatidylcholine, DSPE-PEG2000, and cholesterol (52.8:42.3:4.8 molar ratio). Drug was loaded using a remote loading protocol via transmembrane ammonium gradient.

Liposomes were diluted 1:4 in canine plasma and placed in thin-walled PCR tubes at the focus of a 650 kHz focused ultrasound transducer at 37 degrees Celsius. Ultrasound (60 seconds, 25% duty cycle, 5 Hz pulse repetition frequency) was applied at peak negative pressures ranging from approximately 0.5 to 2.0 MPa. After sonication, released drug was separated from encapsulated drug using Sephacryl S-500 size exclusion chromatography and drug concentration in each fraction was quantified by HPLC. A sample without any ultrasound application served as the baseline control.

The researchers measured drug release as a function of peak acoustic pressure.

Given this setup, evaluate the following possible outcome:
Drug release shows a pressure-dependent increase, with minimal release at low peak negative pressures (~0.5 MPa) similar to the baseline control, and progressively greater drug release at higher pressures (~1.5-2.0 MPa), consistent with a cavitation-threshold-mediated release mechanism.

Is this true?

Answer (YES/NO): NO